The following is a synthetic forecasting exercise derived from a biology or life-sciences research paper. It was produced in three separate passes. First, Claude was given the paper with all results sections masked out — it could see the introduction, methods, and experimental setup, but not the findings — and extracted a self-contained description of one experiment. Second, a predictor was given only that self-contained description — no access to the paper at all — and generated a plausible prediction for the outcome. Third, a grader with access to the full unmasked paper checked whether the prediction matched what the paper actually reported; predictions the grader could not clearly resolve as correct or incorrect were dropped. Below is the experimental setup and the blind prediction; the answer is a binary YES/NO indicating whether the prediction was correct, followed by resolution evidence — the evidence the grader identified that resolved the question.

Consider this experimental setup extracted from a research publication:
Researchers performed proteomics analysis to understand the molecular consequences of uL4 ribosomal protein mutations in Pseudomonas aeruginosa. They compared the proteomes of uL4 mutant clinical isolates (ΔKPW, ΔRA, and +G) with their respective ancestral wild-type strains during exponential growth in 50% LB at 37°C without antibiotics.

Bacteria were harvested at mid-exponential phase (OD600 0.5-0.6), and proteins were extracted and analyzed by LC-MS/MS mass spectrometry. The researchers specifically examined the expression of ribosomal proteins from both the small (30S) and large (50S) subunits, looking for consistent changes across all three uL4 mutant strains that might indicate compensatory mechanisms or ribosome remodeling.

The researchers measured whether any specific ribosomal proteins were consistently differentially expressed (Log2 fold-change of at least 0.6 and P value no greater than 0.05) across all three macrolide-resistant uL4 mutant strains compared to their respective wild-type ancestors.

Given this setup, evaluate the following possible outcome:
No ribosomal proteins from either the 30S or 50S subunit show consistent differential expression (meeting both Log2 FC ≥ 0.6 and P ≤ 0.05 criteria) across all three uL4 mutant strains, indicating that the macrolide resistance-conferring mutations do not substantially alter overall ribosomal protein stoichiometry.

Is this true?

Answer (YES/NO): NO